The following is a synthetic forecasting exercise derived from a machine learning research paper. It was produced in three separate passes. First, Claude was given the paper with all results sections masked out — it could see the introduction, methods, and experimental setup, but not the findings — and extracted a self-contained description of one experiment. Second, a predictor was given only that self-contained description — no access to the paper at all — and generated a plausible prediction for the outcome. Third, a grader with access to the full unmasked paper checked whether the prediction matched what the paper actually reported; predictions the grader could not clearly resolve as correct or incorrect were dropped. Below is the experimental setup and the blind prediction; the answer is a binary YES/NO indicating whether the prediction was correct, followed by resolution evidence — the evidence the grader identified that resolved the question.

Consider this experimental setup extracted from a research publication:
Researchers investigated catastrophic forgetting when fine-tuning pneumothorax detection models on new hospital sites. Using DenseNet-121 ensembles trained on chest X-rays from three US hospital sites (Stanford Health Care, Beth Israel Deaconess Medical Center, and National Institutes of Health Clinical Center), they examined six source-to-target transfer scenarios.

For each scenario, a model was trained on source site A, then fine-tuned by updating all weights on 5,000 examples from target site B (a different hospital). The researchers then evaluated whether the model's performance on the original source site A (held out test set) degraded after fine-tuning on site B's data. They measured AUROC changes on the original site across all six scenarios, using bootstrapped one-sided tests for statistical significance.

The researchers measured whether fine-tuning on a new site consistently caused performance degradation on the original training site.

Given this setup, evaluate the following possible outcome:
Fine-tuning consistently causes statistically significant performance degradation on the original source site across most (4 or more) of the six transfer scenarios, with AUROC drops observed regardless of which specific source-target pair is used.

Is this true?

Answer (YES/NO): YES